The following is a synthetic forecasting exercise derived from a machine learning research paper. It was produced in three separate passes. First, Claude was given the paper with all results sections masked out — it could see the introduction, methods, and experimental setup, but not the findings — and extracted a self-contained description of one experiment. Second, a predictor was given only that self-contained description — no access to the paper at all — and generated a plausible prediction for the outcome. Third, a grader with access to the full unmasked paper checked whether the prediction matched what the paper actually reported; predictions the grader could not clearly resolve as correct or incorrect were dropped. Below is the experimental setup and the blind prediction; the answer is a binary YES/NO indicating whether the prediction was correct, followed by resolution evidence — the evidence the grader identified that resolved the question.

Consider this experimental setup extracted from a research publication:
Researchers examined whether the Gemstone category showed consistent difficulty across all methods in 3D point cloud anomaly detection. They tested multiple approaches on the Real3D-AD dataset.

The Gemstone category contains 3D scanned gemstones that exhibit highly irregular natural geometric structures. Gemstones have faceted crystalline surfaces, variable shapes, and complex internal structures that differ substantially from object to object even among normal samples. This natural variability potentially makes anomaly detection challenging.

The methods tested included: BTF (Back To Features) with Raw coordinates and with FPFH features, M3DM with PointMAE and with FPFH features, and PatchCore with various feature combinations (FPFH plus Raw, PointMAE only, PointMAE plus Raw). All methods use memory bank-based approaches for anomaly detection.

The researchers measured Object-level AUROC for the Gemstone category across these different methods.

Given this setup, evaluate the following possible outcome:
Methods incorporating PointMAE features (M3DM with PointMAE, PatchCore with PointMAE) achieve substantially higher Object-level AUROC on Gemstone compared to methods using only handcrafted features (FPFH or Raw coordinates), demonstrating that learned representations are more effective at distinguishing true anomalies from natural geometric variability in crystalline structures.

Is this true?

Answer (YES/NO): NO